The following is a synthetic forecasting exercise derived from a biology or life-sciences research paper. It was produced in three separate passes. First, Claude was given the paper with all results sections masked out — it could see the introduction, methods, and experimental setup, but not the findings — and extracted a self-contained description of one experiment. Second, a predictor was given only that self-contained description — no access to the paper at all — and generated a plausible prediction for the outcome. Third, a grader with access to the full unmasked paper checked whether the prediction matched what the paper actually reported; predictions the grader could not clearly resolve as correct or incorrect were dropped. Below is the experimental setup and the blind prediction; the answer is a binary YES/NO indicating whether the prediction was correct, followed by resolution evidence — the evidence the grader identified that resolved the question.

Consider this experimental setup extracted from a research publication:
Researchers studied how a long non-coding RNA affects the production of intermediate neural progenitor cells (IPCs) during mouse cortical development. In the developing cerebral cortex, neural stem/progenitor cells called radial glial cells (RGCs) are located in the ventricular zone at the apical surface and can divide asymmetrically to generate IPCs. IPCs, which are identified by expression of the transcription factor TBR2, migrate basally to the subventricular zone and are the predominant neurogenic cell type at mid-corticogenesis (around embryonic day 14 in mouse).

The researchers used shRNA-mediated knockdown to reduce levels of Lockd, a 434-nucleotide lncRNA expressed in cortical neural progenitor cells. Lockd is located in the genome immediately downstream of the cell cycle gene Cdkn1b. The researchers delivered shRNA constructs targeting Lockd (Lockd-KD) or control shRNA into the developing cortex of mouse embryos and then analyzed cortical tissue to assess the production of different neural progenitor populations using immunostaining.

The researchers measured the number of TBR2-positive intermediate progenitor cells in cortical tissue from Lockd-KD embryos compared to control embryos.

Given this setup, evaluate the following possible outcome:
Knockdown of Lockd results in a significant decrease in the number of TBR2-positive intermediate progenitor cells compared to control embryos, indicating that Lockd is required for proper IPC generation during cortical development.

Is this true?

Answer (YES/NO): YES